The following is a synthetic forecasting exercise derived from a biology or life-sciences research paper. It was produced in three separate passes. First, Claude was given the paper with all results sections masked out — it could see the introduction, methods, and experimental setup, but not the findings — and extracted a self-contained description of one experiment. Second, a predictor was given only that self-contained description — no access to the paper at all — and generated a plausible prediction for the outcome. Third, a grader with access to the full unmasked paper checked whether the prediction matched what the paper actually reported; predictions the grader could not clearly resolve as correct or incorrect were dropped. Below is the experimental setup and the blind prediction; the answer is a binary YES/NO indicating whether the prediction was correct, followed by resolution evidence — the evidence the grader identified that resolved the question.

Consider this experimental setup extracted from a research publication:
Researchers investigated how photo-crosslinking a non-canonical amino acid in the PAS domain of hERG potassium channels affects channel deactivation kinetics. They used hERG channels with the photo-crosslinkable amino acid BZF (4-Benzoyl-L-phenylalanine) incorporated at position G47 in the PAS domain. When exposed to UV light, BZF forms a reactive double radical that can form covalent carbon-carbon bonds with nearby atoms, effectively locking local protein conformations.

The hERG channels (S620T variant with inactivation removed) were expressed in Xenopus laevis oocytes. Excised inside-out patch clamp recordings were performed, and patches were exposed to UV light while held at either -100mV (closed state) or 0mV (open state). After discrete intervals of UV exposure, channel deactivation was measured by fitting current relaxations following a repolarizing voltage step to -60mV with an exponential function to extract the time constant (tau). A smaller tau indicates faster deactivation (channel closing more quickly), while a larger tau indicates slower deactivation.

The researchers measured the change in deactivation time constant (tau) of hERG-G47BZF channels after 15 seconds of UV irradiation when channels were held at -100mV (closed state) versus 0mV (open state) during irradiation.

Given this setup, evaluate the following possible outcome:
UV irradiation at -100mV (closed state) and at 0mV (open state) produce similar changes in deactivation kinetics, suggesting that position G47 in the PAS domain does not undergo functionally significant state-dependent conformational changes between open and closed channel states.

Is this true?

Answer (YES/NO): YES